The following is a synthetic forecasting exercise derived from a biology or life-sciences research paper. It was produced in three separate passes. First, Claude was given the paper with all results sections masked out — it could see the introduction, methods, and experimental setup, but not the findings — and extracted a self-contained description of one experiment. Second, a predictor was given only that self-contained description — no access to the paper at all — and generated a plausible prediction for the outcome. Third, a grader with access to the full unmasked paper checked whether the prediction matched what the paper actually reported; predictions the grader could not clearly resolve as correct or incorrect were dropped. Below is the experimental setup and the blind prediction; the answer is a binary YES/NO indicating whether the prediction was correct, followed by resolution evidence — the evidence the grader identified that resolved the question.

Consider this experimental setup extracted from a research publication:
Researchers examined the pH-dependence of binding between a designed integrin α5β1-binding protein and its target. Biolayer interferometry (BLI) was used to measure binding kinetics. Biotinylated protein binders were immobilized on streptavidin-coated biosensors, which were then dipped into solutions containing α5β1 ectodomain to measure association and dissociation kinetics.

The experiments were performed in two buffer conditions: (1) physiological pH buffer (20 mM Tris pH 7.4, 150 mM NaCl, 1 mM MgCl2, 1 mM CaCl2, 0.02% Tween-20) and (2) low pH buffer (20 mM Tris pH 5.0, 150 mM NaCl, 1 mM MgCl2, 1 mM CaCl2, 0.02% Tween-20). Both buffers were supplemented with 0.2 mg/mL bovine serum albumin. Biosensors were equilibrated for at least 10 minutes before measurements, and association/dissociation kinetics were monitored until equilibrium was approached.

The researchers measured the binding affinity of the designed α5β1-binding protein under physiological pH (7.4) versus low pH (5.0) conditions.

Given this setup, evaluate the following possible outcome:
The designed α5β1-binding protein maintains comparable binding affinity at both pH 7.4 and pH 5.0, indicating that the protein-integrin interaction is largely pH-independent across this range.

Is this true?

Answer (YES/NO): NO